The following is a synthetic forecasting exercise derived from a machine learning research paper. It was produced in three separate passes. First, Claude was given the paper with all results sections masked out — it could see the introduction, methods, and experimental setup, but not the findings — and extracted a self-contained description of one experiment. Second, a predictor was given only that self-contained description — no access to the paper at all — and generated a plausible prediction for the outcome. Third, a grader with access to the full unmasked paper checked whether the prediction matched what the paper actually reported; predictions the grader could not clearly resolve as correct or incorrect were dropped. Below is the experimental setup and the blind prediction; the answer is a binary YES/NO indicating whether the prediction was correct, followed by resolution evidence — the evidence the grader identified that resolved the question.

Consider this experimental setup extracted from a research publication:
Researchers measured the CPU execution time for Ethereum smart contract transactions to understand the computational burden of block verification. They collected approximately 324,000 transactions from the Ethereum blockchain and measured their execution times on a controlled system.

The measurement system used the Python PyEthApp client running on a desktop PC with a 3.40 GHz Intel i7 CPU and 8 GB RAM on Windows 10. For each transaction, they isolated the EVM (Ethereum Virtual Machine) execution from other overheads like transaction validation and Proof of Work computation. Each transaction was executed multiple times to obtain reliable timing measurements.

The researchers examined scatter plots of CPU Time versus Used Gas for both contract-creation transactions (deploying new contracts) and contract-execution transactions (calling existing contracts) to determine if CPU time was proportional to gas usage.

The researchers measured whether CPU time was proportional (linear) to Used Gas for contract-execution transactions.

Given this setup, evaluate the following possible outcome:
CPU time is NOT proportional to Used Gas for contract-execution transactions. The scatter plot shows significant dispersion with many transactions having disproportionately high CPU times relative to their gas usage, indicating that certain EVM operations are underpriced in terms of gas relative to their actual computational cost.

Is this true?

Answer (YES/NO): YES